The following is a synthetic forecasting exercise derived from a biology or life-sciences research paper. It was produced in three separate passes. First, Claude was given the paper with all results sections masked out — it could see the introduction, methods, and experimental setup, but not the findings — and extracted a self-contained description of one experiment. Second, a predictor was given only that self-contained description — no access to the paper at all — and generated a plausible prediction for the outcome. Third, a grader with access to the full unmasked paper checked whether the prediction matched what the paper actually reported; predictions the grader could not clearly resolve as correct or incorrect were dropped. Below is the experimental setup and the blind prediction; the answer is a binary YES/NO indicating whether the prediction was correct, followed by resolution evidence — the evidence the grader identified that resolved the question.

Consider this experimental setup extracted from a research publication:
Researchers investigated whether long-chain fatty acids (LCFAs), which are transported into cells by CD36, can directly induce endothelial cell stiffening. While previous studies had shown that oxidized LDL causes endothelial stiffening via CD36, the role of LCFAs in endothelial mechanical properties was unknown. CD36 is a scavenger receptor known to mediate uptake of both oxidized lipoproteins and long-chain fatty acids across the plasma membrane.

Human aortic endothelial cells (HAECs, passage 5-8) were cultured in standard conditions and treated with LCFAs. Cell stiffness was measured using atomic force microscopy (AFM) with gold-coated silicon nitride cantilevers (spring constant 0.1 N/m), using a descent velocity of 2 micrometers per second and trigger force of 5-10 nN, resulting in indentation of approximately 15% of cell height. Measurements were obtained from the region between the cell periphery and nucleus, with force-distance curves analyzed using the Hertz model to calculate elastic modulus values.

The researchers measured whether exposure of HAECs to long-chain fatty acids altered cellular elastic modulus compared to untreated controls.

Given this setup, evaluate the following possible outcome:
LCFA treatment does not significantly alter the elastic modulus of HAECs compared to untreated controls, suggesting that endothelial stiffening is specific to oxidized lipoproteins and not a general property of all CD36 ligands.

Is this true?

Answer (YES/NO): NO